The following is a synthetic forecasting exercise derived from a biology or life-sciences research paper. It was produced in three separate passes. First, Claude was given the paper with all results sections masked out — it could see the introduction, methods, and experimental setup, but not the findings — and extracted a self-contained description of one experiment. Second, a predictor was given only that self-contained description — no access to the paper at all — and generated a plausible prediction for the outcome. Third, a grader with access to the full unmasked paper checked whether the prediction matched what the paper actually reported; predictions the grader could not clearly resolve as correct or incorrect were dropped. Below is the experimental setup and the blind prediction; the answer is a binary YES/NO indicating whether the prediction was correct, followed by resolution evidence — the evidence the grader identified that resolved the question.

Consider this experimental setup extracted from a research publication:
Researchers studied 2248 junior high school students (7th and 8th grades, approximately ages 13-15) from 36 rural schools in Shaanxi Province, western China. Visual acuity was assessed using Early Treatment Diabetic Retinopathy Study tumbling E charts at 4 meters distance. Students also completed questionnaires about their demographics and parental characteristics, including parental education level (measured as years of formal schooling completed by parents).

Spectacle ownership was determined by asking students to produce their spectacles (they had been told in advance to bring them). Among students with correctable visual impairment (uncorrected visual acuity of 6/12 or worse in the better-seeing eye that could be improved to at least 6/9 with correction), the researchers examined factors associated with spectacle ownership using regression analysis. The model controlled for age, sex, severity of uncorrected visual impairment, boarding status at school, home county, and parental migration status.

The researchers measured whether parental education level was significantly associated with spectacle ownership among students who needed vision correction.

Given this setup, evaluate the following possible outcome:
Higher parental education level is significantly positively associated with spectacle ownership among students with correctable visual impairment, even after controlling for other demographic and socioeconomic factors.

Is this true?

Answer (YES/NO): NO